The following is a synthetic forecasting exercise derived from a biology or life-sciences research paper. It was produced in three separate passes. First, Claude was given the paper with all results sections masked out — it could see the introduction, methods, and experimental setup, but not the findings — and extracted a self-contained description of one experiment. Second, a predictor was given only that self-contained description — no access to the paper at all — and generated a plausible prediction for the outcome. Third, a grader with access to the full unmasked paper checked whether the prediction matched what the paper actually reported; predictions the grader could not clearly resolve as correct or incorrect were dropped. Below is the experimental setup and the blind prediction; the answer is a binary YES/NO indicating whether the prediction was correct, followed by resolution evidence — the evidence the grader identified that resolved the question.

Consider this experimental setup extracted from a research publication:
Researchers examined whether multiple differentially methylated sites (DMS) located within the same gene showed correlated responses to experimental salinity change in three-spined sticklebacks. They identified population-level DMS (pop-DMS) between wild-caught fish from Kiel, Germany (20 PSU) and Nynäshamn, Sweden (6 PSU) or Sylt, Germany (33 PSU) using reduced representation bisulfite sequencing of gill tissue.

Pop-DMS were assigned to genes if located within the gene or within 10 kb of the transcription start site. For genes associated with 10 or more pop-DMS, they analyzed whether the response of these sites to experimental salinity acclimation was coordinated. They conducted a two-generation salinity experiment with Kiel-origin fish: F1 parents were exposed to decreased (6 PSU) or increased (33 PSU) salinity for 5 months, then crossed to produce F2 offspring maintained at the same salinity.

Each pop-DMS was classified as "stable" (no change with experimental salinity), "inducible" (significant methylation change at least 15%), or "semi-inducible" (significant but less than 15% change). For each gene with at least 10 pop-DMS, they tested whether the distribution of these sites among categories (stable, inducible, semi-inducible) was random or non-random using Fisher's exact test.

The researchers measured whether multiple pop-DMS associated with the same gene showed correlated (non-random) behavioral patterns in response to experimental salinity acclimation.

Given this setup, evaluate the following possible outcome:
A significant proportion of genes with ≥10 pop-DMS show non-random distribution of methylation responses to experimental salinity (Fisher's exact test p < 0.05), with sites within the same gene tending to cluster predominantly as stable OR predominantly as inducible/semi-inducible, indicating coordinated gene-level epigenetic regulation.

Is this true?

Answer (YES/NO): YES